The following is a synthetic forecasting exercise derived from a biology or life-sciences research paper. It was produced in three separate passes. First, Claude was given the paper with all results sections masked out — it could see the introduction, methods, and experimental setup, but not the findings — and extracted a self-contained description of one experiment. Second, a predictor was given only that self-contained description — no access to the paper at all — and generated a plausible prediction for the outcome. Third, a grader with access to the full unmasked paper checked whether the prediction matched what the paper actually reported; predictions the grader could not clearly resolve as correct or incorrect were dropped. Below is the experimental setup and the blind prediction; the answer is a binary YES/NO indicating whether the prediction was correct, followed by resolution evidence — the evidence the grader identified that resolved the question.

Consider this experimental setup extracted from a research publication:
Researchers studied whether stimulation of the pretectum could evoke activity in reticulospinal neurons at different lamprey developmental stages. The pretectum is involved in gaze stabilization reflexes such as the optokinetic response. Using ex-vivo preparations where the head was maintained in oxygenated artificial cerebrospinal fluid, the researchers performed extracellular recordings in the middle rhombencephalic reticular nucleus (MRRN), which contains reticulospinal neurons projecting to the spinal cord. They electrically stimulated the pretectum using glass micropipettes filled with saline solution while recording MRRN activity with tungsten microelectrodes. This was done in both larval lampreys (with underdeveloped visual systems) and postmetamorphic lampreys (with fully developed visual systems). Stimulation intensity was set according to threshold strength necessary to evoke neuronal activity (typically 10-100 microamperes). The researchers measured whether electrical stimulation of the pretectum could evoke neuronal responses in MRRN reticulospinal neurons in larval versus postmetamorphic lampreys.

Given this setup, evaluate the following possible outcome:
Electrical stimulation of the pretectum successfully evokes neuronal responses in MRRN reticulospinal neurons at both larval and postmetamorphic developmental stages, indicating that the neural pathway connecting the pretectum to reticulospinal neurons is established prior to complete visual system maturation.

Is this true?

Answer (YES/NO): NO